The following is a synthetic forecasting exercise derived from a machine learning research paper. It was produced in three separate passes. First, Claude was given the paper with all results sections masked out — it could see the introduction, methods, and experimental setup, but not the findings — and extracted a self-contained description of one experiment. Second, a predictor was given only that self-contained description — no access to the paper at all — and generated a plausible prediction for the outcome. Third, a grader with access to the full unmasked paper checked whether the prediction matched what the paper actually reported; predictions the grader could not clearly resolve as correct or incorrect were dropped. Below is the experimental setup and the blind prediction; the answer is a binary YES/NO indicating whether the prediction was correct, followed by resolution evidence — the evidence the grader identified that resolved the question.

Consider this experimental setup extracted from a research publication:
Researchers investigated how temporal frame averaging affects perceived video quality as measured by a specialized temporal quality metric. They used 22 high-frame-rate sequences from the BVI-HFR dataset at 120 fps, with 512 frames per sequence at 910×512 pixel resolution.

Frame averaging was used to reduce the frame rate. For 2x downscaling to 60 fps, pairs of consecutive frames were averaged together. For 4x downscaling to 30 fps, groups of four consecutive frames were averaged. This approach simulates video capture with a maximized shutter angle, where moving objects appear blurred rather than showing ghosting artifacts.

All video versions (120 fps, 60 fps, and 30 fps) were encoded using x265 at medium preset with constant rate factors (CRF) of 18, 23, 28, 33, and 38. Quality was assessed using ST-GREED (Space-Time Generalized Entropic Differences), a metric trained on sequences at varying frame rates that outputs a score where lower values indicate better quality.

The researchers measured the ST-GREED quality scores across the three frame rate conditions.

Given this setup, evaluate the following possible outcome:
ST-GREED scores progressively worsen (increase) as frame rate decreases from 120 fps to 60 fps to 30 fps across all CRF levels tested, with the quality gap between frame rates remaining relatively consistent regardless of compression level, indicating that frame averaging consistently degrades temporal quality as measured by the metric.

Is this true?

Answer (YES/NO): NO